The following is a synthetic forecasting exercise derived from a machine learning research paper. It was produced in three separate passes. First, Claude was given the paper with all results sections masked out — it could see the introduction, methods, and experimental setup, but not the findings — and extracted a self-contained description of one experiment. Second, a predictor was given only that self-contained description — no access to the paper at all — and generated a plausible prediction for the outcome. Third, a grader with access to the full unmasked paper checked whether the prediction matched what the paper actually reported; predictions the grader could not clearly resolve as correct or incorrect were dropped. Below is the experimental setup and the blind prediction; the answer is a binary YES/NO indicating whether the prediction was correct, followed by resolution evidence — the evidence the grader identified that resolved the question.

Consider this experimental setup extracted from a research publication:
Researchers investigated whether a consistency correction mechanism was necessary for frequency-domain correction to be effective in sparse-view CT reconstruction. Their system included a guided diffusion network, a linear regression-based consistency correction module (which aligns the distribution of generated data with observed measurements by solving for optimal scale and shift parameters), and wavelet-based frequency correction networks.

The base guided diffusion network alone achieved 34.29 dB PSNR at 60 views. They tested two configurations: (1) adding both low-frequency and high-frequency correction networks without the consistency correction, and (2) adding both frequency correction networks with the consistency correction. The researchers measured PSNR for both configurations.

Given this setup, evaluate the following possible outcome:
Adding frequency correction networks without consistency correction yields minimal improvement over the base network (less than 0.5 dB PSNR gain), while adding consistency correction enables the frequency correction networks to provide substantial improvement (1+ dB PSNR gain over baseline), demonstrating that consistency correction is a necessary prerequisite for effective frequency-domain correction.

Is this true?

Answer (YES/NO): NO